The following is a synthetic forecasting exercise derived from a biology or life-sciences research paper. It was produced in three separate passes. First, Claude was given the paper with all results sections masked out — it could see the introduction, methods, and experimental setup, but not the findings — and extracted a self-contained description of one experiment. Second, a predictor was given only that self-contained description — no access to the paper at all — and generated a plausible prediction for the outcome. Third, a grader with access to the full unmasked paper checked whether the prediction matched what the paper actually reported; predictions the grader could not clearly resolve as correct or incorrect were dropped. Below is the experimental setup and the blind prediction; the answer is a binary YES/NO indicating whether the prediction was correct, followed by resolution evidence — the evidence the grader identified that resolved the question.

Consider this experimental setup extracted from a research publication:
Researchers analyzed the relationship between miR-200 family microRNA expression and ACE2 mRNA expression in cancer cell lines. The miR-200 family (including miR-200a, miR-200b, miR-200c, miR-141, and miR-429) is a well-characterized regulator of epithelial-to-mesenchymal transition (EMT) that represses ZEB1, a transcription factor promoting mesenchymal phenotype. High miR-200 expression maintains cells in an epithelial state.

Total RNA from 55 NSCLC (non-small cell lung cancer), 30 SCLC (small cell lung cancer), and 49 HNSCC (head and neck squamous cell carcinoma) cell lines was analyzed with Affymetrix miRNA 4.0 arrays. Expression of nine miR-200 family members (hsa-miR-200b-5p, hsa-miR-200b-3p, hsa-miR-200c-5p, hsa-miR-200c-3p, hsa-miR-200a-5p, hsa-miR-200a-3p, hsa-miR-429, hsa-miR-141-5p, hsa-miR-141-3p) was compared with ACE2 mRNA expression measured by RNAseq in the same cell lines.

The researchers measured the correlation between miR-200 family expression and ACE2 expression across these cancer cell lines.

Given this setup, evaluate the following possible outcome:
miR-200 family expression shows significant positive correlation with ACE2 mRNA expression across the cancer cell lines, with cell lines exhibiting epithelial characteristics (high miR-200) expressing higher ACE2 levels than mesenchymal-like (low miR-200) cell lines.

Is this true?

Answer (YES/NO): YES